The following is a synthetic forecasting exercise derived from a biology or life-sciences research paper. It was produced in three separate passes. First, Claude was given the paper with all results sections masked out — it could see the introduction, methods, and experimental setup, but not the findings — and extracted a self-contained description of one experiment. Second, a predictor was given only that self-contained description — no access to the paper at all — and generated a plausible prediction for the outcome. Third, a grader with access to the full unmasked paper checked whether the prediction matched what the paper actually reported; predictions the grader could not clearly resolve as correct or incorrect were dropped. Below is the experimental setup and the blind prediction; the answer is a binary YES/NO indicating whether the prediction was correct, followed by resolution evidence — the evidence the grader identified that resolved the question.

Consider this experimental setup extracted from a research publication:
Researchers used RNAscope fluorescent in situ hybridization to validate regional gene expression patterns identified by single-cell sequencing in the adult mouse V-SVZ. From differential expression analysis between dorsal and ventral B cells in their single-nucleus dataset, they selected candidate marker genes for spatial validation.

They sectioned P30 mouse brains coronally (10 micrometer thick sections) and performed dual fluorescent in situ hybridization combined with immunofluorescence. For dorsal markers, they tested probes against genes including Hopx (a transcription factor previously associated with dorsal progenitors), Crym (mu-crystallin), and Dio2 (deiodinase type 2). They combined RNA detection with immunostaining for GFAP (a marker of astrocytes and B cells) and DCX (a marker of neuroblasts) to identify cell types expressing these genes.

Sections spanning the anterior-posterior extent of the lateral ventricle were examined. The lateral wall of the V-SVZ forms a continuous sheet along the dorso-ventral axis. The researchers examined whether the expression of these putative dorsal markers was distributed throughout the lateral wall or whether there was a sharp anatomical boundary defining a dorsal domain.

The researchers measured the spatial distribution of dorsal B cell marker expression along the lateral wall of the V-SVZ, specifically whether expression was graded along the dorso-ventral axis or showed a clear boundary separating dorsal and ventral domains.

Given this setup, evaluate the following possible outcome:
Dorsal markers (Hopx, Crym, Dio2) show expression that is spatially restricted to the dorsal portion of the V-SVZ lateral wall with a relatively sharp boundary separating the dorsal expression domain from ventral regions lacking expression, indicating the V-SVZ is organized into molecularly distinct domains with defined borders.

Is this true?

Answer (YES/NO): NO